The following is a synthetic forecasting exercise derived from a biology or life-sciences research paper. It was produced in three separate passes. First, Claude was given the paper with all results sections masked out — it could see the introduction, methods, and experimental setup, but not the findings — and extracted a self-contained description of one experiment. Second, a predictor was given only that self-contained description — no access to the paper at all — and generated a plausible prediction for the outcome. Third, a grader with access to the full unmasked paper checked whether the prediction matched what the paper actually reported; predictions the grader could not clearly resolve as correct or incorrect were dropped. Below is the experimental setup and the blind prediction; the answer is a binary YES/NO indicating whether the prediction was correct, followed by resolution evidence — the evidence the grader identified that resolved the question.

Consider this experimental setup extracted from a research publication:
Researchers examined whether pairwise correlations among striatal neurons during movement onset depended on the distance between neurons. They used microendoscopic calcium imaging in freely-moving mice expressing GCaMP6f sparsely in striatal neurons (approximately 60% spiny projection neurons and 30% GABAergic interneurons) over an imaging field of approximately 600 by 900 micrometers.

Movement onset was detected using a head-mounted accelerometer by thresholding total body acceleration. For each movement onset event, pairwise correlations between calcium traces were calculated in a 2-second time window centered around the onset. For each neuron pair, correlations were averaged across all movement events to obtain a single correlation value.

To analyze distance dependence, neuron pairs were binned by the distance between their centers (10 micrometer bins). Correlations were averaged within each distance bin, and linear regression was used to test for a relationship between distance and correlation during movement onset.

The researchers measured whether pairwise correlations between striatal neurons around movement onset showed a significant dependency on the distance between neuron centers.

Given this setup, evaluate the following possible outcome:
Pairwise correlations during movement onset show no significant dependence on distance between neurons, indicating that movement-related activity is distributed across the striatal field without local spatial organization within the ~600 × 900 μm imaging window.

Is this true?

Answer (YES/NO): YES